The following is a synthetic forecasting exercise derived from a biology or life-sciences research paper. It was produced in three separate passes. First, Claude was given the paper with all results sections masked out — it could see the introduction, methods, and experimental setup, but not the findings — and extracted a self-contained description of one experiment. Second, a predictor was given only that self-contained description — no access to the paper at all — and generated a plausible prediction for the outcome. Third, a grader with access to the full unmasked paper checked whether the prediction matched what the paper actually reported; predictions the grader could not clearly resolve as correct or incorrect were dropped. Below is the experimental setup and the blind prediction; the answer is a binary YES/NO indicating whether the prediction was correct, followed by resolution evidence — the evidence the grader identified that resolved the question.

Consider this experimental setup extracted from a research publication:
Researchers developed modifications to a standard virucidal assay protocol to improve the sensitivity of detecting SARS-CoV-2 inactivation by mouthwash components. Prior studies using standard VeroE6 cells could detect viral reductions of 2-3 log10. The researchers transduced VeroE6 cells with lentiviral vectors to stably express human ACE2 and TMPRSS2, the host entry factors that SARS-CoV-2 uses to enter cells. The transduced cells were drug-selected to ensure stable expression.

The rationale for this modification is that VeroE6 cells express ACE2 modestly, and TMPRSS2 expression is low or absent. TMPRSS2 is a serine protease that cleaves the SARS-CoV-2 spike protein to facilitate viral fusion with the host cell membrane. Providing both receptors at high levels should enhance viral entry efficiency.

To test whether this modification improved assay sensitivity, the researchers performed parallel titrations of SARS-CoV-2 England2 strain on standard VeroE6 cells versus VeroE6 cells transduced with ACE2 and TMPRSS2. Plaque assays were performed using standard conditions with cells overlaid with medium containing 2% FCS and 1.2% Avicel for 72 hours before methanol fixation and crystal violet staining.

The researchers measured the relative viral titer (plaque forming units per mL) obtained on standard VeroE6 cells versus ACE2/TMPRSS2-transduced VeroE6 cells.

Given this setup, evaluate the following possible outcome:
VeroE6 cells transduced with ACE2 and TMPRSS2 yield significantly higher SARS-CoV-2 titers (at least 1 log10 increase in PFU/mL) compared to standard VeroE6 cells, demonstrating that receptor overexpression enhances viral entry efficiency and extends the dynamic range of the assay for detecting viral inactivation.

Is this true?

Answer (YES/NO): YES